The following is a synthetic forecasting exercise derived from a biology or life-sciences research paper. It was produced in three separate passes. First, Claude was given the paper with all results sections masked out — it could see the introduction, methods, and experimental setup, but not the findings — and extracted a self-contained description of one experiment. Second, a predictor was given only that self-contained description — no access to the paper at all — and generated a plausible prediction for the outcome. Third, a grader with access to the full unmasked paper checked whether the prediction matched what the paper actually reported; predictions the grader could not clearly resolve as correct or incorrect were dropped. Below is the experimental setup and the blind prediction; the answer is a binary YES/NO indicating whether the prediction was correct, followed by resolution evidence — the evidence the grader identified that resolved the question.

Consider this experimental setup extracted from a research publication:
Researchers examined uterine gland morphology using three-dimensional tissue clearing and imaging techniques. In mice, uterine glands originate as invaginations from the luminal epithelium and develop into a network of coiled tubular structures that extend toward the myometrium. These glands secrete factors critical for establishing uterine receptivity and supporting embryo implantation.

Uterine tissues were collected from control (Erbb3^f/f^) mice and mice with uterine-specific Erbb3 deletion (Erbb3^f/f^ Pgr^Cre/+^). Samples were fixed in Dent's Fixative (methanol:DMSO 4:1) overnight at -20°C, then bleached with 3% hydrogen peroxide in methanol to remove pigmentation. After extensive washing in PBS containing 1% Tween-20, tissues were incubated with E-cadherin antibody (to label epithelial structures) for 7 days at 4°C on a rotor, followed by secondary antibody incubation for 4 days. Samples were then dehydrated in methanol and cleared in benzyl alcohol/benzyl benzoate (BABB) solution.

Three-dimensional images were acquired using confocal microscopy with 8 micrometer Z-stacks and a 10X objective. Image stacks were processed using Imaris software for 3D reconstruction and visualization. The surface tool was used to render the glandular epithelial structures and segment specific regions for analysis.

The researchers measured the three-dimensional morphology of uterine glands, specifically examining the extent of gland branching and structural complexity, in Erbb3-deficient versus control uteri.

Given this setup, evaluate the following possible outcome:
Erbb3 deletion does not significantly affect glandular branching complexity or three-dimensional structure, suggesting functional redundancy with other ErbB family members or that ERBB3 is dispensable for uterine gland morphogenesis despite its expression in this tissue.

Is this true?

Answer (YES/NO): NO